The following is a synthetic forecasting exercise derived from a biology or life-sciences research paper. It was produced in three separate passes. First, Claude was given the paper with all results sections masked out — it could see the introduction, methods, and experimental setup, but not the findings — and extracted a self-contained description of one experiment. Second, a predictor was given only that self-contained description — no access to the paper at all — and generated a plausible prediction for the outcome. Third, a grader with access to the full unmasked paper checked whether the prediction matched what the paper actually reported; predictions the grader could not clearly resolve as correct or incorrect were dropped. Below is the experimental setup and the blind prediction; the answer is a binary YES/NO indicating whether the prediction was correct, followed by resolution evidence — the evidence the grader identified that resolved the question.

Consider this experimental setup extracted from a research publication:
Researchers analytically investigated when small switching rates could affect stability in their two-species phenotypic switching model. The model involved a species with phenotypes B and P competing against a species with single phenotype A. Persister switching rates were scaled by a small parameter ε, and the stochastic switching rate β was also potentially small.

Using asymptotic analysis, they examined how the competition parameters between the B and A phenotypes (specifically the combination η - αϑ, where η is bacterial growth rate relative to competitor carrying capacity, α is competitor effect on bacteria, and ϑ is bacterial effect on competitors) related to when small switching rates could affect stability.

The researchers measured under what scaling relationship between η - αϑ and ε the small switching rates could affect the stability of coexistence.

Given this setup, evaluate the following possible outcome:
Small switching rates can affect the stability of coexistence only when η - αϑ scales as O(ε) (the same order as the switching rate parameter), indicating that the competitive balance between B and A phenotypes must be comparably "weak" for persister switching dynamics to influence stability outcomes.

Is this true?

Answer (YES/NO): NO